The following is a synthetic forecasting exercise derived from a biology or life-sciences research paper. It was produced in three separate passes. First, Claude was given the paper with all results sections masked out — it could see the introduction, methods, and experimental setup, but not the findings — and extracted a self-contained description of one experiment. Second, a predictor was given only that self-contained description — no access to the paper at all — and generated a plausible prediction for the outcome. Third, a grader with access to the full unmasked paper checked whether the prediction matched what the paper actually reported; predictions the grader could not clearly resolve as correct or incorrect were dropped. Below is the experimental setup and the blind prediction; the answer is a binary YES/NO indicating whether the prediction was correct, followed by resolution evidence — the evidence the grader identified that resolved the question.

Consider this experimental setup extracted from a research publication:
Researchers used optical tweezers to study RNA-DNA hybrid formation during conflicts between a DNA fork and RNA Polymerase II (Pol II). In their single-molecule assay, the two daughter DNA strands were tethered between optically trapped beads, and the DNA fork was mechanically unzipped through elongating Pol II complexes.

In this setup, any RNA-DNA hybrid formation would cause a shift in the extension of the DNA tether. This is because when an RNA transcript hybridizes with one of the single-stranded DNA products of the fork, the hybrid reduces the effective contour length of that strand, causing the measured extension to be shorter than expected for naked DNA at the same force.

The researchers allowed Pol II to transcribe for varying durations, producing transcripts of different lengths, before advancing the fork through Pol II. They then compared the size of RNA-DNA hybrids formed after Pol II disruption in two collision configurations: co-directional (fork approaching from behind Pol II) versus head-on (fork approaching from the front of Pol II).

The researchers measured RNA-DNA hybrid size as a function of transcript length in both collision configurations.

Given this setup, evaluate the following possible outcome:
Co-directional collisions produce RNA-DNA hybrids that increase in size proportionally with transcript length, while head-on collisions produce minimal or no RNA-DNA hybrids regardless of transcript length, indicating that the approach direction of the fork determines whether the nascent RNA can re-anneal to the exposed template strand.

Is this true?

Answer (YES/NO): NO